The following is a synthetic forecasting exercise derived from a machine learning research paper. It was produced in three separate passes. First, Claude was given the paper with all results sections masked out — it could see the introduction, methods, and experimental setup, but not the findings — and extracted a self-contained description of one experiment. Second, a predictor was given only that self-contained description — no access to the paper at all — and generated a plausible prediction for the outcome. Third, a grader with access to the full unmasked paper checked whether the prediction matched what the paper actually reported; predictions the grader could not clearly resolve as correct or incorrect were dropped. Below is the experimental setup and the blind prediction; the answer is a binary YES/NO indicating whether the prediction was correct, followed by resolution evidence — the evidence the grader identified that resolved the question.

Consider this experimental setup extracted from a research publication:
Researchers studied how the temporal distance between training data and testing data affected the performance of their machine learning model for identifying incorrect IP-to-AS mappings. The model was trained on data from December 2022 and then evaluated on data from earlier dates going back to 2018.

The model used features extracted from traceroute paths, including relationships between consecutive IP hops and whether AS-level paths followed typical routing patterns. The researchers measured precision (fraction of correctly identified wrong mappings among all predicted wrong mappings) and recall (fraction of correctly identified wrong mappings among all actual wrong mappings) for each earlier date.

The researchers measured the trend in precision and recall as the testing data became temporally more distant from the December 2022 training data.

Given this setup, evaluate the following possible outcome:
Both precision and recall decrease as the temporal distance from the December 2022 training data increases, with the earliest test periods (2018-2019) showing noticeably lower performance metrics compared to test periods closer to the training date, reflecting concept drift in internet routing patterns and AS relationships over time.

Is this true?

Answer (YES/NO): YES